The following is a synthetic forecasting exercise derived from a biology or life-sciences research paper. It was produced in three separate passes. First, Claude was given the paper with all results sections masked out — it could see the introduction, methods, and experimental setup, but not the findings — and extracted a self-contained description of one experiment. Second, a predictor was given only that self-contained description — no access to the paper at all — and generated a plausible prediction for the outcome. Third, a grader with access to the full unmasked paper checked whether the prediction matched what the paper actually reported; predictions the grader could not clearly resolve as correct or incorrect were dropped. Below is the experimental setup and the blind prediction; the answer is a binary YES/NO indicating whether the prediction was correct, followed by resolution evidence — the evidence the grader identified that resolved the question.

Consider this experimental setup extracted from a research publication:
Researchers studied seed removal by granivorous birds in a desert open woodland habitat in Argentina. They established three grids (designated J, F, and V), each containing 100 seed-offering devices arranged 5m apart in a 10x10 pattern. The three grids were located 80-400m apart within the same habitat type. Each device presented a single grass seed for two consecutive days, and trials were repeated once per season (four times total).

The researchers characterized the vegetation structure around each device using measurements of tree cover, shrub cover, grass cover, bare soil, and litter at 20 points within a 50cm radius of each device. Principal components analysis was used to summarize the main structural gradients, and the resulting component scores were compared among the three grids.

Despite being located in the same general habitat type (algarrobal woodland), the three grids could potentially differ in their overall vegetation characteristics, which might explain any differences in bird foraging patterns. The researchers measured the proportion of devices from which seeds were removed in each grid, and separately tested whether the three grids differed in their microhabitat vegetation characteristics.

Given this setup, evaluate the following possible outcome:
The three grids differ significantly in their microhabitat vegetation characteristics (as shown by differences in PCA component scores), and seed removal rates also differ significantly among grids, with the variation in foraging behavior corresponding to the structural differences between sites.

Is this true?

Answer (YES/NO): NO